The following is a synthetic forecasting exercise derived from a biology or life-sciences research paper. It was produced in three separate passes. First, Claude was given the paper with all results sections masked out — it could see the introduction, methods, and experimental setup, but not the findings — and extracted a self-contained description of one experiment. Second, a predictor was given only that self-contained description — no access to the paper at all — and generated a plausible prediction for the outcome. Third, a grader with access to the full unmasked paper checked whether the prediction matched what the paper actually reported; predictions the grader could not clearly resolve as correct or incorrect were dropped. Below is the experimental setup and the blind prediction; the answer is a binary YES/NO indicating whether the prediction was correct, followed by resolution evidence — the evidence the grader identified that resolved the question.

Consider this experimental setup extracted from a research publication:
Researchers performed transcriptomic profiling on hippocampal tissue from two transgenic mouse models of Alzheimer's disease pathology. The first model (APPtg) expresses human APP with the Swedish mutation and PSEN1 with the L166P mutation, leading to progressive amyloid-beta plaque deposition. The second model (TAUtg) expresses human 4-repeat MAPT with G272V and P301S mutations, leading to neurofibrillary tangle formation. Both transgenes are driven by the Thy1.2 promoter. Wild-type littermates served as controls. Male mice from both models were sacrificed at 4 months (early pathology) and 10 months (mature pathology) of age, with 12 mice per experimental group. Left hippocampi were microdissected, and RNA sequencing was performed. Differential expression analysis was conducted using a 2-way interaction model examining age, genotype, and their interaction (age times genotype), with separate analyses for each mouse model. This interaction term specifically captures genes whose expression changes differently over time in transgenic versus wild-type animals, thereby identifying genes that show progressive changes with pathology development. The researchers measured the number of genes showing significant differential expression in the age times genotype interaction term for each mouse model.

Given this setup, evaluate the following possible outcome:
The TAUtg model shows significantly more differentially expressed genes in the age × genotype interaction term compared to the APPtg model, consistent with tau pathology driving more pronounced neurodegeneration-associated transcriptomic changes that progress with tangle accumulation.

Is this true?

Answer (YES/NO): NO